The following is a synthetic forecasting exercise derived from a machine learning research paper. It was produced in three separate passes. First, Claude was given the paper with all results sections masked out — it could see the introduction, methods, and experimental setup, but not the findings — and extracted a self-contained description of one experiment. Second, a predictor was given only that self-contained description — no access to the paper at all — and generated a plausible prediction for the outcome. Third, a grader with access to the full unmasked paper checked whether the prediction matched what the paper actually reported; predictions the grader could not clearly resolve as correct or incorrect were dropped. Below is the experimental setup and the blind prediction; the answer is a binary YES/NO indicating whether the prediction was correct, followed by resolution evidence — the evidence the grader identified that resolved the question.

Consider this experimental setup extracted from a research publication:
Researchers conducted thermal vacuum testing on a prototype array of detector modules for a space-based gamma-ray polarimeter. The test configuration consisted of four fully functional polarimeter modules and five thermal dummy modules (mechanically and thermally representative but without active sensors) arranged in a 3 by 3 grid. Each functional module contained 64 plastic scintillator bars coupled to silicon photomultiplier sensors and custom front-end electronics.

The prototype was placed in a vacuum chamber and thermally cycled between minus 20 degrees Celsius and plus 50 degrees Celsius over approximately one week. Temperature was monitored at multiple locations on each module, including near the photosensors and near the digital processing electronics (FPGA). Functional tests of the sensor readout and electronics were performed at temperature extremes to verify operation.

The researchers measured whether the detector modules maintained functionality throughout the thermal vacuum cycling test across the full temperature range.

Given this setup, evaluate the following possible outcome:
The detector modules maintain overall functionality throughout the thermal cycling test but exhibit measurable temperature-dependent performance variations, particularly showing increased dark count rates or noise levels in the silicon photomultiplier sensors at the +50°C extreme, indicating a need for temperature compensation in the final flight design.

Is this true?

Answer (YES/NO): NO